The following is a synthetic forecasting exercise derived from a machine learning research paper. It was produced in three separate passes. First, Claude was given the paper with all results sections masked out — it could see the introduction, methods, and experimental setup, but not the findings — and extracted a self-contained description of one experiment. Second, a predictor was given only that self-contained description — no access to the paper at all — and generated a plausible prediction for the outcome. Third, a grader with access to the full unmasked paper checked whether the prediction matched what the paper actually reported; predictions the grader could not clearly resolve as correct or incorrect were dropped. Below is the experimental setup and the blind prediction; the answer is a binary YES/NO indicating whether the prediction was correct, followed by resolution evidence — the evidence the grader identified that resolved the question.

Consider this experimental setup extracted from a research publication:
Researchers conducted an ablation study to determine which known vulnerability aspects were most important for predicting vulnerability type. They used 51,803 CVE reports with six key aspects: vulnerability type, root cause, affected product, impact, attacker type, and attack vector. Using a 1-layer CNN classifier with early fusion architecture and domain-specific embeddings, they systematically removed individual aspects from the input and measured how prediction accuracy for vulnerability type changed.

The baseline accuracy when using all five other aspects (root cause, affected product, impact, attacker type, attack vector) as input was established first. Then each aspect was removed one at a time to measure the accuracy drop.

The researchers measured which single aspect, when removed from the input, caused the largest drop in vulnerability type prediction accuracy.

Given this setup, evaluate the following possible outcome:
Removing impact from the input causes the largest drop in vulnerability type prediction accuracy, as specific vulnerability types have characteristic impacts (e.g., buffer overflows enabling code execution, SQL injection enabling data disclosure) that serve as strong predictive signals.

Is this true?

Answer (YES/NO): YES